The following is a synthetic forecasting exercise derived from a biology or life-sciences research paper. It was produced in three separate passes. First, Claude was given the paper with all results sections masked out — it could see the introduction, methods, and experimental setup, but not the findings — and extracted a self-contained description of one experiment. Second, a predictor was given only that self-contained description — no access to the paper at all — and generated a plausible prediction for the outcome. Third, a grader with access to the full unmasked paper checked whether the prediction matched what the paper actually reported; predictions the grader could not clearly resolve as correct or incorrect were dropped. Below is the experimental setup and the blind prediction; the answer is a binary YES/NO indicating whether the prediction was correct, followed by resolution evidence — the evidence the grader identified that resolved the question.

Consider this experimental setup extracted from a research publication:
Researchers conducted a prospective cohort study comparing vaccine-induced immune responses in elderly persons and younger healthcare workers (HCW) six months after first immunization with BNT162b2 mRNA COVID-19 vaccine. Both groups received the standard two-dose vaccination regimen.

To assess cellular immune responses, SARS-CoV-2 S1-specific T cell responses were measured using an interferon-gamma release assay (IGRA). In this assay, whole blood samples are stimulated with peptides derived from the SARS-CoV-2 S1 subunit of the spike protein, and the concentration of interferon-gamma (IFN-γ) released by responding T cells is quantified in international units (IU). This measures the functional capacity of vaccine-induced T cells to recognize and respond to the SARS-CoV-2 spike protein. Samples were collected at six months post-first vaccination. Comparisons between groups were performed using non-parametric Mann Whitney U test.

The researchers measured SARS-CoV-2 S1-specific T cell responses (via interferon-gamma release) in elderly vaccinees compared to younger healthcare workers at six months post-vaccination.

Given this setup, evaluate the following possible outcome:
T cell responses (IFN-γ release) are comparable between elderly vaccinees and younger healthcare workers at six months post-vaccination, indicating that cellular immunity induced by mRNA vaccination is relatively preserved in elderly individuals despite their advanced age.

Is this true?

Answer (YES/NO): NO